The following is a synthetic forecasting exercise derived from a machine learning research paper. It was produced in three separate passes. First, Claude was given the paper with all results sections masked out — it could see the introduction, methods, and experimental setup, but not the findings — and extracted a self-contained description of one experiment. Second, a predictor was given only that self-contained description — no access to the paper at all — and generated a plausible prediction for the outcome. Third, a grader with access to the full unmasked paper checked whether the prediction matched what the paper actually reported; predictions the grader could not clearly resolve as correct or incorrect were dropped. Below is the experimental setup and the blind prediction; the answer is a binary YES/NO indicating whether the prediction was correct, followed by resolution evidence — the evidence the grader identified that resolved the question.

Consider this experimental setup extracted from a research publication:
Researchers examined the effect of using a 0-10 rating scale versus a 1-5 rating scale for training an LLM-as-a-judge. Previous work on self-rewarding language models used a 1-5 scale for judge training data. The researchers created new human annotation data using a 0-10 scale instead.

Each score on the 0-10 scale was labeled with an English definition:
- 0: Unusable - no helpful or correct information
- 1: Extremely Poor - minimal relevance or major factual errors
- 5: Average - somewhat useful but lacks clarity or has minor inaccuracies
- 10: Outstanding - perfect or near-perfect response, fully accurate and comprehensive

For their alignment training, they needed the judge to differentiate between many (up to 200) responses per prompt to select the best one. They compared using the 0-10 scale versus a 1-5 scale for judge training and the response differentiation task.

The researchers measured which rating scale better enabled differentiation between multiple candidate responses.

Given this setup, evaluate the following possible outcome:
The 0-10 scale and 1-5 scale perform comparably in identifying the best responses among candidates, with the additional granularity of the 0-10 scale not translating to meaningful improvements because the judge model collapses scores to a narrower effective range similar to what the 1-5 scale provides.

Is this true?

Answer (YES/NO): NO